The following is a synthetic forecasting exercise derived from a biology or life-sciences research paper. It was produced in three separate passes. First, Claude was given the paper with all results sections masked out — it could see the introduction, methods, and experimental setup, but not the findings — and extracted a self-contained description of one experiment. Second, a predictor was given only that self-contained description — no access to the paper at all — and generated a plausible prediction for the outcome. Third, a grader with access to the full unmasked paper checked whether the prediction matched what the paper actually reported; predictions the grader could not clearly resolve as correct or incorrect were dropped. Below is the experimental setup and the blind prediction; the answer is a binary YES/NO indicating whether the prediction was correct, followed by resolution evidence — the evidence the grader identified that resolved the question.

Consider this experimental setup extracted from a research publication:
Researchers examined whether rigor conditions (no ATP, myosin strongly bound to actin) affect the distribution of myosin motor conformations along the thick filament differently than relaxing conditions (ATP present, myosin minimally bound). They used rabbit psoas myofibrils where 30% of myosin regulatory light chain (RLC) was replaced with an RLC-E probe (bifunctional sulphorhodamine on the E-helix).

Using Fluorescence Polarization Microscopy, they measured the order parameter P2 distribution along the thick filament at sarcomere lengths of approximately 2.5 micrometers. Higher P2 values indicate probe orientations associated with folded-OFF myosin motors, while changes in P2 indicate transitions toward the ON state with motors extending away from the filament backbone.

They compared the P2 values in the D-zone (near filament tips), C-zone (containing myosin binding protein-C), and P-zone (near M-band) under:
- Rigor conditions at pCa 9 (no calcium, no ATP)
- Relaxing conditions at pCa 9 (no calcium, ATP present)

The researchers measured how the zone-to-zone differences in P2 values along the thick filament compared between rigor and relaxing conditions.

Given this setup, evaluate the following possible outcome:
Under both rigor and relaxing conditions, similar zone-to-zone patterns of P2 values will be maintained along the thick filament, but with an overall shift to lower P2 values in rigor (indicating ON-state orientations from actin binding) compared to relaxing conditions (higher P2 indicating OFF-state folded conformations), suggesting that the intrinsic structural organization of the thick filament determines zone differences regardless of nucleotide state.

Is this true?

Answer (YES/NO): NO